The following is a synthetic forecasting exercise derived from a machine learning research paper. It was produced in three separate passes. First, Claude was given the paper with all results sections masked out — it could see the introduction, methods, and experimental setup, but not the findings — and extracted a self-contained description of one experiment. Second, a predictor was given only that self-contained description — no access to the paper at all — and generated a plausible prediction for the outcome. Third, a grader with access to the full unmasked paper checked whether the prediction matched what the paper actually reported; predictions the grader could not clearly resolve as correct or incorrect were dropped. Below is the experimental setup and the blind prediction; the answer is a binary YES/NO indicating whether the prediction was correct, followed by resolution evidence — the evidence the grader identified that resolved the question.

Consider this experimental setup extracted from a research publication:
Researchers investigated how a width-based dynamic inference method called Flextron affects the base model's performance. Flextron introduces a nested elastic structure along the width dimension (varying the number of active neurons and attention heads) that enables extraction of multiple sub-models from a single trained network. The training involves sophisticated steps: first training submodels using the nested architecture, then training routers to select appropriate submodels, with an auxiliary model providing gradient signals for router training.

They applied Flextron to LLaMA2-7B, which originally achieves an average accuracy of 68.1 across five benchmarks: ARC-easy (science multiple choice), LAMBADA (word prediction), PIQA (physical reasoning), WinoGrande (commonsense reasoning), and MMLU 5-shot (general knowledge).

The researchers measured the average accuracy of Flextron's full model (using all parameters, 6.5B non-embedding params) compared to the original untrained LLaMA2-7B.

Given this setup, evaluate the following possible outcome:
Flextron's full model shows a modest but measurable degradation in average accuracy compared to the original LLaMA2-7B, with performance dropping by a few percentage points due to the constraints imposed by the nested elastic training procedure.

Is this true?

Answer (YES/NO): NO